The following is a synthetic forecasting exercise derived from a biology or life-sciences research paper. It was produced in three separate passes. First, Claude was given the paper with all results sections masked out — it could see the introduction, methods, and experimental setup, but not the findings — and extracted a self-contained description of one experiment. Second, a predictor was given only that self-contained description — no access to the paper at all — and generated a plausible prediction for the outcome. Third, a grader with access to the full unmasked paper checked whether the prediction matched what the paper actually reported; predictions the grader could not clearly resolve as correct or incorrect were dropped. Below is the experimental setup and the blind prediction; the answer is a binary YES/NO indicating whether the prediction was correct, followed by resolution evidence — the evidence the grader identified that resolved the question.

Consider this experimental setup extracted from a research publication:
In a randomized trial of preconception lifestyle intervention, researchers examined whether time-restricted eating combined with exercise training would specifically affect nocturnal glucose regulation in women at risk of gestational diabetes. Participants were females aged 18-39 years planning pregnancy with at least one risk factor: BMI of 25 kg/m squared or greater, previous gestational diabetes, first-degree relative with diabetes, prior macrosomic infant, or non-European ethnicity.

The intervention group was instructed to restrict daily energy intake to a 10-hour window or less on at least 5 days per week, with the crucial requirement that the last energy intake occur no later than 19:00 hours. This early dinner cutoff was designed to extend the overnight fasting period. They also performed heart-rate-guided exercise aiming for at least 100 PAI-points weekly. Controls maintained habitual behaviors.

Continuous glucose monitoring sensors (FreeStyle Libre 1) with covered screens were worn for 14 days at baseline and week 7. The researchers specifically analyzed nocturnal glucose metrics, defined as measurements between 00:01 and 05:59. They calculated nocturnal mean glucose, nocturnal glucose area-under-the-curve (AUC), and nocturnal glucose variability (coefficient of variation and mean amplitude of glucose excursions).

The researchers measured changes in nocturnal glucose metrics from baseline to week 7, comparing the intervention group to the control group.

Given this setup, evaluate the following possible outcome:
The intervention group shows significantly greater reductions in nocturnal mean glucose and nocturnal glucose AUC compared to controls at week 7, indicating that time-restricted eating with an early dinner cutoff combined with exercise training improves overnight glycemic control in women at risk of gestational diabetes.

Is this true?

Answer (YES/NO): NO